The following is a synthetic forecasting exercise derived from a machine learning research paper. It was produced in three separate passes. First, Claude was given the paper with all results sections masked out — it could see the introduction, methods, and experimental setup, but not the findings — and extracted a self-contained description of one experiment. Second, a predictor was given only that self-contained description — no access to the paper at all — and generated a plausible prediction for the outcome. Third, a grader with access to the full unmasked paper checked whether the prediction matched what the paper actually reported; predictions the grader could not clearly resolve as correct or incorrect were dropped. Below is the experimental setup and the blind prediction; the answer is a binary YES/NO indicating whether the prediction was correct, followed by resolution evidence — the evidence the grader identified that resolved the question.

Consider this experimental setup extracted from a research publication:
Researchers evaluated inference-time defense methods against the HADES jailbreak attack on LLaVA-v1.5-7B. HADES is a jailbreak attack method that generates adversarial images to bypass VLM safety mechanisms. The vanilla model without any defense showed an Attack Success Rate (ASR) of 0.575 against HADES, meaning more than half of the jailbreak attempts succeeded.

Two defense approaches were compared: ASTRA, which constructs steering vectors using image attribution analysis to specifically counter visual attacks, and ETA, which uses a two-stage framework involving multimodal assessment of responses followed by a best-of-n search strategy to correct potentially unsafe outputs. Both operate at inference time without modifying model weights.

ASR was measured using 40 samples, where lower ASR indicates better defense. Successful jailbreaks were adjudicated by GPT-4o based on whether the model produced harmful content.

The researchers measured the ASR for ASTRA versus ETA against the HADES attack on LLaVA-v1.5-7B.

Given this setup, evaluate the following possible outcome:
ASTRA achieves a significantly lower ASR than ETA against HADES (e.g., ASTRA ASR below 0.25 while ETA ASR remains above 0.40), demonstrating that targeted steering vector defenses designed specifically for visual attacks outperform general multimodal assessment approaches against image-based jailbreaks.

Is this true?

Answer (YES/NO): NO